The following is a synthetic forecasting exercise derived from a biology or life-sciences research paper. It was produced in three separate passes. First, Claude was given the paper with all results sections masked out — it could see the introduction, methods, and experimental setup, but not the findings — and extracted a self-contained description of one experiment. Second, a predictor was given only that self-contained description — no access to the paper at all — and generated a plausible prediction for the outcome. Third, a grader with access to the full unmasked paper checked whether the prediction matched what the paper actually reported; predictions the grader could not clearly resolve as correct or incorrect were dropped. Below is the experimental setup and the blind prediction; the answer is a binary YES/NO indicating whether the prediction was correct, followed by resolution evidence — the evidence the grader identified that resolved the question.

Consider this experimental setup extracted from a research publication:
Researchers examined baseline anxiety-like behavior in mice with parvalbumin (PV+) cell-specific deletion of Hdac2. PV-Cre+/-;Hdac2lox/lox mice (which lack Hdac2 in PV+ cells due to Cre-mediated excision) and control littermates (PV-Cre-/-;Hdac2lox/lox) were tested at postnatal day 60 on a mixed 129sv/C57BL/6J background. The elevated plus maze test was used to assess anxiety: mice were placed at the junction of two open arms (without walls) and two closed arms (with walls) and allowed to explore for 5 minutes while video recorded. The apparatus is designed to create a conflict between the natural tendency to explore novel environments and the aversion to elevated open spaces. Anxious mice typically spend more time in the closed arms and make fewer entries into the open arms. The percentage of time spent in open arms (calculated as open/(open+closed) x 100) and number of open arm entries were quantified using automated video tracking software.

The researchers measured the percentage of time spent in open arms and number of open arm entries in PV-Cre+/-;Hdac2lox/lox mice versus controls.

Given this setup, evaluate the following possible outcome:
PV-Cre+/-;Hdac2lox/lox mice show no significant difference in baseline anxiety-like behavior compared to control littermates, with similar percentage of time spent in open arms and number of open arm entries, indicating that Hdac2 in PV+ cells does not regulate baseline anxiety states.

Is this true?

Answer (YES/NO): YES